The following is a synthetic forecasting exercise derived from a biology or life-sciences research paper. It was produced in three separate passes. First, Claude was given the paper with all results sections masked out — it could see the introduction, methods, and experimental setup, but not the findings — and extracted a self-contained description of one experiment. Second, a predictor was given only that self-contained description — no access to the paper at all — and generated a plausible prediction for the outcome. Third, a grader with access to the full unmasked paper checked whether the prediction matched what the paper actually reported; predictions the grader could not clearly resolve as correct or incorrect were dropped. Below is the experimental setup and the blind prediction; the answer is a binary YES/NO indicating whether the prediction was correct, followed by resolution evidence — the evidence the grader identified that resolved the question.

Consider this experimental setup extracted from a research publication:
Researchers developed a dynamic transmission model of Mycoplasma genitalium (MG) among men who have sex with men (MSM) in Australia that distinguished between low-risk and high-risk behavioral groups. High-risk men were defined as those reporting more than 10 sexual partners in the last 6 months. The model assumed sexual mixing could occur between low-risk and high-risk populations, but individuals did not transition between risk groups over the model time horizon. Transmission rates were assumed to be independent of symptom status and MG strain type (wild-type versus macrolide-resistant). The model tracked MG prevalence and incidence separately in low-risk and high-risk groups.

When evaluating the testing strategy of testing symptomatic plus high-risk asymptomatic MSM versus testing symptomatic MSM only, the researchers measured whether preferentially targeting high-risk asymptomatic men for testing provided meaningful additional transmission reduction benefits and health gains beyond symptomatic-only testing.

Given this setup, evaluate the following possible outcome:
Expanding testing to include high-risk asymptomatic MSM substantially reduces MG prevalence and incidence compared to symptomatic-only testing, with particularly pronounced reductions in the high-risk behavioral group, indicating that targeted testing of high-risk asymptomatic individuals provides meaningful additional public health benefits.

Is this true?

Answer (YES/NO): NO